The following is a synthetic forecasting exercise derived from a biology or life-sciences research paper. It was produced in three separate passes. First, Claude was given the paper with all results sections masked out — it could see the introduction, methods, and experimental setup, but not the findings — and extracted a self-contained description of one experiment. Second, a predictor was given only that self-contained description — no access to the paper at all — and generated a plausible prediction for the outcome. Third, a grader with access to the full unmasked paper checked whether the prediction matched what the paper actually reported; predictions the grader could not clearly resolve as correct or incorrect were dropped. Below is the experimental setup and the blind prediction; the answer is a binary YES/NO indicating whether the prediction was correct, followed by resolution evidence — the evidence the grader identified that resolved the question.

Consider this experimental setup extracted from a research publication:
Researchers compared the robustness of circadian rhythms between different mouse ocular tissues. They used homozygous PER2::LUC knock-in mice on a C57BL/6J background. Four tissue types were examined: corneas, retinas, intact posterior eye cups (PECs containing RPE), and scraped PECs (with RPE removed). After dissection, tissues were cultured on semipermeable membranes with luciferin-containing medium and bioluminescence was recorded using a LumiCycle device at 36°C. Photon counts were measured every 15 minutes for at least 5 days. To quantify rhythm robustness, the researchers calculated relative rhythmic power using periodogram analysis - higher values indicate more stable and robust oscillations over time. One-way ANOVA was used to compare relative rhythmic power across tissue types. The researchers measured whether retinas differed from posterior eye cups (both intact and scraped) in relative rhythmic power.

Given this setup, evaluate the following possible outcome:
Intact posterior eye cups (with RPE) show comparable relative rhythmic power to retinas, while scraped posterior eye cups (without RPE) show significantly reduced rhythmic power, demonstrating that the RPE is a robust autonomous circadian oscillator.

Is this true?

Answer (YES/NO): NO